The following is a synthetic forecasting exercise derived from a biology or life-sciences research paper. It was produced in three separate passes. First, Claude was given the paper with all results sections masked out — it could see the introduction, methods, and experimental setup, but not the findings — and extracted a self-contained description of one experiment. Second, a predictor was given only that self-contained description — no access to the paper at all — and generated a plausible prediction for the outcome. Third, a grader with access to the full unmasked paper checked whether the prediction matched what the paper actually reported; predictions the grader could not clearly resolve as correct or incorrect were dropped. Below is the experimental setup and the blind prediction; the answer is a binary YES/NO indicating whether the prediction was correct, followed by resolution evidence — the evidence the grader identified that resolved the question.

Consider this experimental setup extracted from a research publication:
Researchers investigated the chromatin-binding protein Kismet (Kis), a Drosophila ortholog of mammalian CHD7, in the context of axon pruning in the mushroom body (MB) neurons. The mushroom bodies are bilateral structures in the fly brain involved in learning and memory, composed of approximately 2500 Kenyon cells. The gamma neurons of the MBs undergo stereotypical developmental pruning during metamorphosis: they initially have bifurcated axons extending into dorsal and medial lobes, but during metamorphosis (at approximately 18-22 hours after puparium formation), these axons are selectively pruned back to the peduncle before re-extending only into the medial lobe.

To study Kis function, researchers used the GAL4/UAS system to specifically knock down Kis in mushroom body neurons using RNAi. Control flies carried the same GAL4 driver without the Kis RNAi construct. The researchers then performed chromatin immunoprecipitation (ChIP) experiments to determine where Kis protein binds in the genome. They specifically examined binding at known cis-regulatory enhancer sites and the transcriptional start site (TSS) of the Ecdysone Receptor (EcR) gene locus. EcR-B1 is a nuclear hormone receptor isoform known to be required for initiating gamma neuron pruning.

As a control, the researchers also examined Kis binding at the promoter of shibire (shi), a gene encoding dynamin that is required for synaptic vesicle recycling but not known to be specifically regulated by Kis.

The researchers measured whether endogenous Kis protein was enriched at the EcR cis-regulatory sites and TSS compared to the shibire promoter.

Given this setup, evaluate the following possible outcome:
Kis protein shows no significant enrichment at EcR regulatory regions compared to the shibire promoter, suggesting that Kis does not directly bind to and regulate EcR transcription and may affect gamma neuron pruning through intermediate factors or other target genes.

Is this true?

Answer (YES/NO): NO